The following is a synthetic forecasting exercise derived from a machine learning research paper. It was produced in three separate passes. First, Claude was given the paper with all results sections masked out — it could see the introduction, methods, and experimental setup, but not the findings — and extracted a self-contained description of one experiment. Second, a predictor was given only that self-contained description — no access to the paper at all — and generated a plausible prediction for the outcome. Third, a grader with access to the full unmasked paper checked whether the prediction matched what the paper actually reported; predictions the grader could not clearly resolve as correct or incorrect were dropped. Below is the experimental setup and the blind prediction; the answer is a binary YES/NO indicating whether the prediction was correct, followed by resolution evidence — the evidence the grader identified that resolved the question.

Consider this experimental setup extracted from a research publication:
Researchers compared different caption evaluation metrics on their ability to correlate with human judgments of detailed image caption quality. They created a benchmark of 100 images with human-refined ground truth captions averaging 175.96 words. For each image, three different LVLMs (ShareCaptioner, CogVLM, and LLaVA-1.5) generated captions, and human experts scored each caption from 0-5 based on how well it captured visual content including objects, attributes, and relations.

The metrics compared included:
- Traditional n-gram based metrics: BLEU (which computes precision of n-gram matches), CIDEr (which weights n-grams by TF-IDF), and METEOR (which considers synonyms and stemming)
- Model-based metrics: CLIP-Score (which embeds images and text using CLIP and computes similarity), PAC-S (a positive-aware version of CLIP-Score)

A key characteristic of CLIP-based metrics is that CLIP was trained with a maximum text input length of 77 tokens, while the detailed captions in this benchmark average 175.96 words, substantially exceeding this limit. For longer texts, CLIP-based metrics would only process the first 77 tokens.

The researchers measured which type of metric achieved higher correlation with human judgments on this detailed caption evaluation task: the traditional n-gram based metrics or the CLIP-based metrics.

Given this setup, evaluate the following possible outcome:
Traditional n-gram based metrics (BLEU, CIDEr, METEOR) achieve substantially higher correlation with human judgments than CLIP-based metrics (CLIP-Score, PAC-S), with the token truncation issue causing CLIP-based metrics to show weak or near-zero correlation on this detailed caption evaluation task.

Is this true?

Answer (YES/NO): NO